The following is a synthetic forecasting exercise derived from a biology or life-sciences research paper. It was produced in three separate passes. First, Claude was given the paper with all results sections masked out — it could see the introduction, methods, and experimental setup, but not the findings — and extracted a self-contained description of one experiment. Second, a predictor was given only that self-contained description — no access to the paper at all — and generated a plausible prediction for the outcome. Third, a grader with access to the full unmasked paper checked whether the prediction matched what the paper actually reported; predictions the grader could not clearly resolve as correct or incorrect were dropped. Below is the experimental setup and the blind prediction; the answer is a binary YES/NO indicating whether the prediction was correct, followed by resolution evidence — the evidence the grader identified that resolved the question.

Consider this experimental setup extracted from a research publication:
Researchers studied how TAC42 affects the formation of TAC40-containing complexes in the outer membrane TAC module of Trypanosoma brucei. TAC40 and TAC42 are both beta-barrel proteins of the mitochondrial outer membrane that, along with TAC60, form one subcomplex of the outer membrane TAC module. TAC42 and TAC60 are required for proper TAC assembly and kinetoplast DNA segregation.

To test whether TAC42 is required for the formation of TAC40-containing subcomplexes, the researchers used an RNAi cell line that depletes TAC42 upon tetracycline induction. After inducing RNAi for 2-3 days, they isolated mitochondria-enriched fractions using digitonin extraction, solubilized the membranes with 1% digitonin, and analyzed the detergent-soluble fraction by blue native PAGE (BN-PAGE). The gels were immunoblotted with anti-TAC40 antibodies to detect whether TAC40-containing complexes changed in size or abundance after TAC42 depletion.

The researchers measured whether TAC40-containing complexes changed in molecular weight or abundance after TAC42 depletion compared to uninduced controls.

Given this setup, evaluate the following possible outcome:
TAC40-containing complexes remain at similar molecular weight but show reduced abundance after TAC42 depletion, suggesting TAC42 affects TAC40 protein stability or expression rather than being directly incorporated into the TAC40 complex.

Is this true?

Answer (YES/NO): NO